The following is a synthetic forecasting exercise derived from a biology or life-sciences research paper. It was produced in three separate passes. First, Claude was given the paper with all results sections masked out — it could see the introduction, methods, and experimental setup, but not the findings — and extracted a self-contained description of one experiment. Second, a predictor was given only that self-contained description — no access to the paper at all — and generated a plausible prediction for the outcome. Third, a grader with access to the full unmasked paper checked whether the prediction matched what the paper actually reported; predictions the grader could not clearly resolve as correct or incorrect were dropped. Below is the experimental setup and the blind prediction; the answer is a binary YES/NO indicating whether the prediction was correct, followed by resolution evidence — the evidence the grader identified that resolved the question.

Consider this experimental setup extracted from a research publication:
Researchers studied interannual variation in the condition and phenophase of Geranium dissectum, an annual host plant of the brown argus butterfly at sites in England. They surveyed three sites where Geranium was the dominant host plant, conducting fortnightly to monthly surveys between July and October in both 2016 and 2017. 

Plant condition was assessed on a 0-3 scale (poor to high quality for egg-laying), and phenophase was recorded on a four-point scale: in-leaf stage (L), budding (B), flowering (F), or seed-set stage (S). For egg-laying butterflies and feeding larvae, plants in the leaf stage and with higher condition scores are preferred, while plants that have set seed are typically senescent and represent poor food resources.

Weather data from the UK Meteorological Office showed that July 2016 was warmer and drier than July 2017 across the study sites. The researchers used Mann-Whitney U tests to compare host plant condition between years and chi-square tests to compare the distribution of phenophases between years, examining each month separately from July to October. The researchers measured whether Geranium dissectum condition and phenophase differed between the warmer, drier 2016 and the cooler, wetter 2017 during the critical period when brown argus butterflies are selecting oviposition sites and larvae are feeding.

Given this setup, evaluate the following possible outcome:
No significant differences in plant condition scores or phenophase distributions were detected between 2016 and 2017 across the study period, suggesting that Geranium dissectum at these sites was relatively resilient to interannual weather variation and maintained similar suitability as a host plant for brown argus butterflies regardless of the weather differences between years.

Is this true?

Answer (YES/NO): NO